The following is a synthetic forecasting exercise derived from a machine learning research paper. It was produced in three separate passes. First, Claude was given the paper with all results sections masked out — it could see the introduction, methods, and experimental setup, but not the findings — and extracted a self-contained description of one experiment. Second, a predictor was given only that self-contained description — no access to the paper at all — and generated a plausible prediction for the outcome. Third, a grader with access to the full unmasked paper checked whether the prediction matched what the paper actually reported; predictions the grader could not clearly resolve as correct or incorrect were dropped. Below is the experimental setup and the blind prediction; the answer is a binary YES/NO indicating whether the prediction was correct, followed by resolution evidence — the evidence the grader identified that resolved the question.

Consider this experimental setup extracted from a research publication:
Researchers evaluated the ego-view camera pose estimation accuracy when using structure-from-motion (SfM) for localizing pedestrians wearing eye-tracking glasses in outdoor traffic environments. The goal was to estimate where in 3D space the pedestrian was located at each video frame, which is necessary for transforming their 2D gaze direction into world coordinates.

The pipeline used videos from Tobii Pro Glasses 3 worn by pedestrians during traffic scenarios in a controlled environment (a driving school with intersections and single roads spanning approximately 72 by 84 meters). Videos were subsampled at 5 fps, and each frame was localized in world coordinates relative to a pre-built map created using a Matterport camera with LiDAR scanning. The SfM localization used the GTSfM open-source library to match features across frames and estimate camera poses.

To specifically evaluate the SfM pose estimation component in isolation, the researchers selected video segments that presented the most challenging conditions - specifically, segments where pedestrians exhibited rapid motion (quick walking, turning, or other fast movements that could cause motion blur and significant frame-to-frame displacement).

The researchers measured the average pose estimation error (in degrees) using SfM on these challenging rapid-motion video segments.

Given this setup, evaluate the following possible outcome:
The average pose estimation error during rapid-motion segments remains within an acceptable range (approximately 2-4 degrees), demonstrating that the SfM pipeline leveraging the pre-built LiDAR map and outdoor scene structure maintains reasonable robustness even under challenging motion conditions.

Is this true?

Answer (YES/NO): NO